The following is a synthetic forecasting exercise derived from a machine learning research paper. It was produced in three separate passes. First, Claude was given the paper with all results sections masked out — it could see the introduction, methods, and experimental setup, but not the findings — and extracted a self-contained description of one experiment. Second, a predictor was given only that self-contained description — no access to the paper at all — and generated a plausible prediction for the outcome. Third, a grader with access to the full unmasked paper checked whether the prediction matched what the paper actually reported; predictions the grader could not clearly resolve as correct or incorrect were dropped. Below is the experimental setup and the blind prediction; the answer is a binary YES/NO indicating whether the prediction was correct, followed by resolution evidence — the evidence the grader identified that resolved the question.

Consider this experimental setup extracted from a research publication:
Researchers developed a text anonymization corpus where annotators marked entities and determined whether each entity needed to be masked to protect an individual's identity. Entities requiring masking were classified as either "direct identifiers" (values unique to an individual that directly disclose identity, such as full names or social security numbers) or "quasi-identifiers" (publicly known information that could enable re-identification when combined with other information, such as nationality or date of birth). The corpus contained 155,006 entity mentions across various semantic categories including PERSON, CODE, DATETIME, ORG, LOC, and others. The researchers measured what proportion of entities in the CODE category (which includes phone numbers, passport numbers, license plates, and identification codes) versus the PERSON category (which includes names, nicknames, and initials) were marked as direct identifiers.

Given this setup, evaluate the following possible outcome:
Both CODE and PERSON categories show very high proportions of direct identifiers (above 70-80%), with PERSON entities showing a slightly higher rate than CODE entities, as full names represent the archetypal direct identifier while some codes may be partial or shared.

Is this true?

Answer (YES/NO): NO